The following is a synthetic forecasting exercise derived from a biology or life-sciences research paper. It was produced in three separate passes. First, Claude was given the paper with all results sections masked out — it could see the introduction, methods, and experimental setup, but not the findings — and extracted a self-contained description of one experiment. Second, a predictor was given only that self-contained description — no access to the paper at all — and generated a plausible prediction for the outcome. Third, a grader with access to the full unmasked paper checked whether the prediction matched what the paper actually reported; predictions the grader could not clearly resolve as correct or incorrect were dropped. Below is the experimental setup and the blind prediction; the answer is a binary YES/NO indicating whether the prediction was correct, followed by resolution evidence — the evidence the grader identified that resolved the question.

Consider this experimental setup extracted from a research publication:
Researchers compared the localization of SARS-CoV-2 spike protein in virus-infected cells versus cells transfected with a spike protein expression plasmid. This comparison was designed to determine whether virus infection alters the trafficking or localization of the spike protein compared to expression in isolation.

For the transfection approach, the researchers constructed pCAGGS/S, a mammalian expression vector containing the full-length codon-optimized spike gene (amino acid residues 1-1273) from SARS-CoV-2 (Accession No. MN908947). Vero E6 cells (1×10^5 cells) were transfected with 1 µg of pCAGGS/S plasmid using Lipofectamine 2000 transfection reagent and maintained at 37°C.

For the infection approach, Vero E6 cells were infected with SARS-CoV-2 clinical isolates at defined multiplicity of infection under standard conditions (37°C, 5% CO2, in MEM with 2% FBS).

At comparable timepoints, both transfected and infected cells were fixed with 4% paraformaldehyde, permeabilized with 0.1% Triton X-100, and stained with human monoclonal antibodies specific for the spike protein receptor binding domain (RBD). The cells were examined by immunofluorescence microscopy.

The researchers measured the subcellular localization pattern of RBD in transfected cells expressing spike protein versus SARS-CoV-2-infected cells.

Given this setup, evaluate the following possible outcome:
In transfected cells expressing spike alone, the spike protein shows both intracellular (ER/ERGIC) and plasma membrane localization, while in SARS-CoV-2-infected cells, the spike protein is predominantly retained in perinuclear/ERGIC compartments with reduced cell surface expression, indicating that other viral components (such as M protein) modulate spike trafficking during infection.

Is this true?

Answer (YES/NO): NO